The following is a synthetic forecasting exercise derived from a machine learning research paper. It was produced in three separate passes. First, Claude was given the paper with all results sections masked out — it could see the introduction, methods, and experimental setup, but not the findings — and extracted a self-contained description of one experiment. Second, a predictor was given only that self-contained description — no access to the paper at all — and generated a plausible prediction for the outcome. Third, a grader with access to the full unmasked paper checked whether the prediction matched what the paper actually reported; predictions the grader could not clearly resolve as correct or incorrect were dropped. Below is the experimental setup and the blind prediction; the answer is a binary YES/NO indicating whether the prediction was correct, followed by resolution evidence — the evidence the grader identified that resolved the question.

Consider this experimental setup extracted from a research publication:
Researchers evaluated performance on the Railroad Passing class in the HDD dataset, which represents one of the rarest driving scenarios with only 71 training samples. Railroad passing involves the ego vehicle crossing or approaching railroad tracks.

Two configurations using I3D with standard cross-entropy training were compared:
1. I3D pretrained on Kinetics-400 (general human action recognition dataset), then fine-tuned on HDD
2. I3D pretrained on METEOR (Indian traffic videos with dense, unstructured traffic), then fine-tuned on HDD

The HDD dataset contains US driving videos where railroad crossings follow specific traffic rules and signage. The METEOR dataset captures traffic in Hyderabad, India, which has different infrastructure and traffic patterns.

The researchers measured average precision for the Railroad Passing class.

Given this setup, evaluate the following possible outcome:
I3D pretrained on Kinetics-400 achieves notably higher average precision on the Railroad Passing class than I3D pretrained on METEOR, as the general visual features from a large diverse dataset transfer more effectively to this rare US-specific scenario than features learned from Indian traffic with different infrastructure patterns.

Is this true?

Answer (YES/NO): NO